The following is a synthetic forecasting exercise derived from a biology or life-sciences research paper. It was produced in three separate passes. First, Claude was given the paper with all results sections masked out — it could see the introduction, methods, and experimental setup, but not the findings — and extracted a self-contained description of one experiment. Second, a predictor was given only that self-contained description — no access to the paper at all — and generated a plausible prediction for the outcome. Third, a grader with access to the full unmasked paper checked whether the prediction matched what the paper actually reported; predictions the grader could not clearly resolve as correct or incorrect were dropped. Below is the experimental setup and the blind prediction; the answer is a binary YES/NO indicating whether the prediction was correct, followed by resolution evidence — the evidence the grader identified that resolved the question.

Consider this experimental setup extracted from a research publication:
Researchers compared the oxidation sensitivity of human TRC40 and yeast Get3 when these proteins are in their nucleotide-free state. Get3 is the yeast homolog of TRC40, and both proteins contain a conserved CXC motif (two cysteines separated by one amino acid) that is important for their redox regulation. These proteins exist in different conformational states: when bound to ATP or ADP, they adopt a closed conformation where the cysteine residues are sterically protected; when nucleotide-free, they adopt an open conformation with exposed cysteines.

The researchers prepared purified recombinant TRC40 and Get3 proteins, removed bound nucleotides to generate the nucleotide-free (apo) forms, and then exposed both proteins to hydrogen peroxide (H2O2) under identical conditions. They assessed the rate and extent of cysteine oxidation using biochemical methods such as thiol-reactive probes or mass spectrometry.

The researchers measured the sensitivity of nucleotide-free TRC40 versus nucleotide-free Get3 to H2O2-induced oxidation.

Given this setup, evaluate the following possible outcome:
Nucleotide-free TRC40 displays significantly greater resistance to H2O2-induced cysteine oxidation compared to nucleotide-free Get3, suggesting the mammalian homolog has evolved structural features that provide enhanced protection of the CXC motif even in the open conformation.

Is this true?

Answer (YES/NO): NO